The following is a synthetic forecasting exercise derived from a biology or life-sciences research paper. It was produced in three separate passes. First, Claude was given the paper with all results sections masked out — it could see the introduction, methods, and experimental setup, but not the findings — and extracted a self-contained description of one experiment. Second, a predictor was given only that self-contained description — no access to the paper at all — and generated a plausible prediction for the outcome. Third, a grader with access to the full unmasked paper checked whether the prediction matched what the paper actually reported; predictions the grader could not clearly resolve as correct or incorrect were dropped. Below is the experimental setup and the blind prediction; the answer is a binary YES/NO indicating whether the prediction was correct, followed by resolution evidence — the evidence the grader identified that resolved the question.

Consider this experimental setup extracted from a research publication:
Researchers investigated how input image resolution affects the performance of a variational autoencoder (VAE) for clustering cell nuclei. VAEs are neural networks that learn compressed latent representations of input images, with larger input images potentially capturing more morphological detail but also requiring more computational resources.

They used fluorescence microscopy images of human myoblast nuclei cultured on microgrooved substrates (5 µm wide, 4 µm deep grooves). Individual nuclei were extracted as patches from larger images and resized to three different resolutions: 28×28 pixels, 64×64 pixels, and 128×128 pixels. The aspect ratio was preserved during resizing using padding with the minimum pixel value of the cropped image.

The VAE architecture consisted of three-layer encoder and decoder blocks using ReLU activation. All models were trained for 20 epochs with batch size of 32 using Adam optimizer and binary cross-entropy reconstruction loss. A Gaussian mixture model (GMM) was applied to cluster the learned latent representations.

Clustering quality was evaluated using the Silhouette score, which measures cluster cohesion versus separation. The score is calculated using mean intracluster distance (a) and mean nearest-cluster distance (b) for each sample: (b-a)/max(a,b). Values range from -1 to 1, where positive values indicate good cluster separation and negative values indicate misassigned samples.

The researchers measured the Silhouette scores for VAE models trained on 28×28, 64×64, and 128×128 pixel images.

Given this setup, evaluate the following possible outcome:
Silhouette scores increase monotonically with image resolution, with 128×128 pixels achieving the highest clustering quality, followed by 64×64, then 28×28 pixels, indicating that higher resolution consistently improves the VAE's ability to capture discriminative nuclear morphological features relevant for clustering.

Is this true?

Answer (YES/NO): NO